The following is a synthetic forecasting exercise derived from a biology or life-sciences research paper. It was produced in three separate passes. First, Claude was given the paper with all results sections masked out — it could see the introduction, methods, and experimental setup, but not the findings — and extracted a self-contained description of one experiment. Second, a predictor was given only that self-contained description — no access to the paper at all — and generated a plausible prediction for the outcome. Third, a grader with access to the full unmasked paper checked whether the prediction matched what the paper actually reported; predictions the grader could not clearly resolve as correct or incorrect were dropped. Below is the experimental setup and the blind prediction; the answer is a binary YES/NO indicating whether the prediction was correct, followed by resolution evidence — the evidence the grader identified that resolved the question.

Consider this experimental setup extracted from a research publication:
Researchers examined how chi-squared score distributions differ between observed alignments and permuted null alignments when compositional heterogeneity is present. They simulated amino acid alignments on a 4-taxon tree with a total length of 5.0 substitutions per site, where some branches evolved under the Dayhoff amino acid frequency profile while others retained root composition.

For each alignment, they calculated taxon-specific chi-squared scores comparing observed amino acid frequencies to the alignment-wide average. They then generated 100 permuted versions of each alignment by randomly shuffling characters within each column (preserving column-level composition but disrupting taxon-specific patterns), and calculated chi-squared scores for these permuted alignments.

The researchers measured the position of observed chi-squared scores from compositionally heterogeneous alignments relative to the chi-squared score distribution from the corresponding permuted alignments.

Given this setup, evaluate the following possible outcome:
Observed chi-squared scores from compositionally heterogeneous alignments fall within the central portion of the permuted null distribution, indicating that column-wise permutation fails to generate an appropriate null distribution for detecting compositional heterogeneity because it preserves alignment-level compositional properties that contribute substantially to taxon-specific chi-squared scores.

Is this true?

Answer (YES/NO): NO